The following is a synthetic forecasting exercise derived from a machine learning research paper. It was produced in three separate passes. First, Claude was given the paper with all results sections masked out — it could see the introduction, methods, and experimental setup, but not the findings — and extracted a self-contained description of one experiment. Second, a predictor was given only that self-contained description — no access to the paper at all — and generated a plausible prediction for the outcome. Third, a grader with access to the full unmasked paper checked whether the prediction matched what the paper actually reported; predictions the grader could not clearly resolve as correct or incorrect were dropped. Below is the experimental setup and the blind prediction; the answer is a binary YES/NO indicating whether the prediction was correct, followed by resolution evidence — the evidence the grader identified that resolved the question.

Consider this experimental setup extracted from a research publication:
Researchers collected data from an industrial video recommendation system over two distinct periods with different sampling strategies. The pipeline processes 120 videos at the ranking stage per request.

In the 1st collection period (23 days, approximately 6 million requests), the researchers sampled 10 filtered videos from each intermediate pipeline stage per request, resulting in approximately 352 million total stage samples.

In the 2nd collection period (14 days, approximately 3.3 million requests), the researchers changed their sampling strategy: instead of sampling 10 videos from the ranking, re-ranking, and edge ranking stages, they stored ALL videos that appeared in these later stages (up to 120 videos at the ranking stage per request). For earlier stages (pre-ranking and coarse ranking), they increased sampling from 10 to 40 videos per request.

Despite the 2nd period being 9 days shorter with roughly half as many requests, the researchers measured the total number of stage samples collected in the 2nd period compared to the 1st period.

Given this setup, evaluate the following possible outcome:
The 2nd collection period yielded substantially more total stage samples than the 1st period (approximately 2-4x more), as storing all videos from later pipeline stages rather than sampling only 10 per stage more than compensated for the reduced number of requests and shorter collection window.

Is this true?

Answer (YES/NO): YES